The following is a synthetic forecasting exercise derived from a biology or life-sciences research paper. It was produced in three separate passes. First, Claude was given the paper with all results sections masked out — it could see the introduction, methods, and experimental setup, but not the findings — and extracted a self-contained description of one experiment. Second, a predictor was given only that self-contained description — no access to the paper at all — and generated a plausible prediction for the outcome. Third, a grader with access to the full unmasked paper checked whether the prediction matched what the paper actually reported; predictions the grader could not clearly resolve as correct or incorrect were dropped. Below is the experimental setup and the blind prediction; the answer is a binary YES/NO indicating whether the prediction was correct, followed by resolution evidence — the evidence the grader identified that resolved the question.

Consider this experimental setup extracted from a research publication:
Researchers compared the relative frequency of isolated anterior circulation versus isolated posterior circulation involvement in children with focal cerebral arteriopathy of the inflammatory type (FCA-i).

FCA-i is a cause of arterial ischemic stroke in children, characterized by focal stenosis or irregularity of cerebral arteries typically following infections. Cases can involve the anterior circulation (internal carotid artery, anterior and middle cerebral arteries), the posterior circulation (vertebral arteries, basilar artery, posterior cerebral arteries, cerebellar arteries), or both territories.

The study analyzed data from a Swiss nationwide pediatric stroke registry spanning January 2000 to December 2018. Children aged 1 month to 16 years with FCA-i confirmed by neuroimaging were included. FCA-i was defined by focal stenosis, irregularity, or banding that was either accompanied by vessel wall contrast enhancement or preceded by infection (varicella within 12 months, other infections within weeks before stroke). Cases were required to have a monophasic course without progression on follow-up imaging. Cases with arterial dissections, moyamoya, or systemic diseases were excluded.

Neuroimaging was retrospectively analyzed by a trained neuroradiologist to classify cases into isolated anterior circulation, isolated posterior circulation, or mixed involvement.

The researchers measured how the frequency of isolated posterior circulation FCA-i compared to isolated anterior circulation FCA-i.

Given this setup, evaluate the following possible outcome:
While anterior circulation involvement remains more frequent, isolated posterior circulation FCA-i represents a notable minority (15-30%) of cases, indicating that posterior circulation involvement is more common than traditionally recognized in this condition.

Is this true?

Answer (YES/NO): YES